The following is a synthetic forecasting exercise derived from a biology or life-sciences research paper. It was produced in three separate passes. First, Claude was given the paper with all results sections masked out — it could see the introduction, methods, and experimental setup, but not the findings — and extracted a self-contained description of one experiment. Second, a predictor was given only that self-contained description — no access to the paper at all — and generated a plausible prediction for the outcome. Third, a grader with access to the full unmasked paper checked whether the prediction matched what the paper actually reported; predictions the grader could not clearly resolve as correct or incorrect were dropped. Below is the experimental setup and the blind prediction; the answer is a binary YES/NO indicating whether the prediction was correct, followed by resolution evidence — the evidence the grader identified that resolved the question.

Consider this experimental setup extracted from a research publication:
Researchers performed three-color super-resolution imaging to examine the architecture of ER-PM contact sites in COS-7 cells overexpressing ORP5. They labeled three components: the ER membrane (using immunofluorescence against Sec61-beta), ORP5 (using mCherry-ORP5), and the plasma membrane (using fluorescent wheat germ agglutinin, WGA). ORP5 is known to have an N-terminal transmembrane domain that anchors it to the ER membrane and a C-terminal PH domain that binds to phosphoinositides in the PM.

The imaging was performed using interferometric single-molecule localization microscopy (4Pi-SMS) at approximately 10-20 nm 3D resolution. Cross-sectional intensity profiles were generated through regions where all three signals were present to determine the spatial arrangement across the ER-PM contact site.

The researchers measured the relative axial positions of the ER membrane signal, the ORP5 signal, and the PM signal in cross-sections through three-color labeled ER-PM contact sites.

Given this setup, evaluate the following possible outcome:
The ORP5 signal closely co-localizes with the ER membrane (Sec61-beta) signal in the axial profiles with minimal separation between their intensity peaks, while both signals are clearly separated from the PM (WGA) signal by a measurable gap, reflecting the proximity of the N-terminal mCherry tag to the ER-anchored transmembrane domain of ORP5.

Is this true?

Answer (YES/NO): YES